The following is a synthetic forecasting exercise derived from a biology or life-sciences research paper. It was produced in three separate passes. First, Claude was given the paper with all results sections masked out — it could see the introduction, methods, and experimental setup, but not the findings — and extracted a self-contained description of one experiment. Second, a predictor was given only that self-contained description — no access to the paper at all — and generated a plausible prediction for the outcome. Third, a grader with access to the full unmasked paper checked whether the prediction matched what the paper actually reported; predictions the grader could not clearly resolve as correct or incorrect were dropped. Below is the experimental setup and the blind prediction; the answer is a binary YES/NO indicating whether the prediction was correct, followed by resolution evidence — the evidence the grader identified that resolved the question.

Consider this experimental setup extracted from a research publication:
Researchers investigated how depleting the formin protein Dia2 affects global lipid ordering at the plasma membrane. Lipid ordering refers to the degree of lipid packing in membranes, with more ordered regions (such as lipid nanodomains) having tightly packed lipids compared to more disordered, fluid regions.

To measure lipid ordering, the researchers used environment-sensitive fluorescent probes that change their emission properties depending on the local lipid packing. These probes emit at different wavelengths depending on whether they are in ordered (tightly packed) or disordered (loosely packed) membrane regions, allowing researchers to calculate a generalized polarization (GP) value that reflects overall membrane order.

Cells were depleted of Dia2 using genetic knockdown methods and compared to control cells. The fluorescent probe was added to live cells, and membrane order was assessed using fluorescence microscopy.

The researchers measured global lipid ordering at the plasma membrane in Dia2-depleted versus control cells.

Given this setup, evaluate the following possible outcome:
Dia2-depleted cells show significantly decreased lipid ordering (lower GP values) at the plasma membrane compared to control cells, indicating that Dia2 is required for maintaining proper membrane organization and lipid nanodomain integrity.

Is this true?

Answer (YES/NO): YES